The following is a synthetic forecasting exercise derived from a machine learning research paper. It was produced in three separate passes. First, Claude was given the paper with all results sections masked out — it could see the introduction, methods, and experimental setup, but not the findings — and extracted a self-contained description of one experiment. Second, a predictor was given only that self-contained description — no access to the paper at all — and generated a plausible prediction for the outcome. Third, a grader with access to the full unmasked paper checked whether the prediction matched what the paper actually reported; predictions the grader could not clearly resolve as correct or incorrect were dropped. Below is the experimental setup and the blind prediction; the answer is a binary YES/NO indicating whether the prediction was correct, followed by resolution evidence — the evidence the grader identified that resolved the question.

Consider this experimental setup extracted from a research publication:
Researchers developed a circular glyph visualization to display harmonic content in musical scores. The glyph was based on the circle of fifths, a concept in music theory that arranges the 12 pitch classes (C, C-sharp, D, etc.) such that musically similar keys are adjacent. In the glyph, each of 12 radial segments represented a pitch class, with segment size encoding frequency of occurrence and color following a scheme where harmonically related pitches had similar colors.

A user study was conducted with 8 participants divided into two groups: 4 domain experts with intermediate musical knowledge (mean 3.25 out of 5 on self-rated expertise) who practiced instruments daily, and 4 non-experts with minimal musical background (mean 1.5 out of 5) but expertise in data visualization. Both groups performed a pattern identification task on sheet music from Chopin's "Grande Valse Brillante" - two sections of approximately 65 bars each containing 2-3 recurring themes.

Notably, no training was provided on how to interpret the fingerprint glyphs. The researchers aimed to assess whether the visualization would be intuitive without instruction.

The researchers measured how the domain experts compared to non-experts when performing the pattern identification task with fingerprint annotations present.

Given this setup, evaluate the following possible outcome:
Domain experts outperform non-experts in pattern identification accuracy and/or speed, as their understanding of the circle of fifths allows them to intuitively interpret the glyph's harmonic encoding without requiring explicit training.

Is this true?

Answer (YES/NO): NO